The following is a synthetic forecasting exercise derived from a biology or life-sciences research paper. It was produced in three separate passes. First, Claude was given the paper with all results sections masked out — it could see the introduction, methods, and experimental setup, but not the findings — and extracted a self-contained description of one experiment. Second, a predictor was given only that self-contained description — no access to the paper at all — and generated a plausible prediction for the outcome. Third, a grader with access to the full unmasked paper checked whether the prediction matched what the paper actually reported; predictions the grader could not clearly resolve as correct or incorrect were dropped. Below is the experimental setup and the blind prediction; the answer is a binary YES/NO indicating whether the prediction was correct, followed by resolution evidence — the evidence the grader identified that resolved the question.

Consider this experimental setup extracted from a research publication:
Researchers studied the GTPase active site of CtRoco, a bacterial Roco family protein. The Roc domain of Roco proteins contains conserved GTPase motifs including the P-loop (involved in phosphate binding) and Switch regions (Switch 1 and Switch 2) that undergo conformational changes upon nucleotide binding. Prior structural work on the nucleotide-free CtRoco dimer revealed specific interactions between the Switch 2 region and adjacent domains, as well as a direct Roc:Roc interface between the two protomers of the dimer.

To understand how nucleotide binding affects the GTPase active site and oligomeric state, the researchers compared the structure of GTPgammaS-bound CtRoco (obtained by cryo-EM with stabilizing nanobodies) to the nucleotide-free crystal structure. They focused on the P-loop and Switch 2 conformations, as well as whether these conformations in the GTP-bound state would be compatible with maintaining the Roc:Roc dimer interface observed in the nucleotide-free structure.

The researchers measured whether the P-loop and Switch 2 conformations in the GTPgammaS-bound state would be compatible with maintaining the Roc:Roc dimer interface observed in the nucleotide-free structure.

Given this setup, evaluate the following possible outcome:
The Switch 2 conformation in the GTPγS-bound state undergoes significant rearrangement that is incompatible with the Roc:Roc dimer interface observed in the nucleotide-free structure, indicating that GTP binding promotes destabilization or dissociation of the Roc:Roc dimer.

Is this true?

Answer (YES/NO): YES